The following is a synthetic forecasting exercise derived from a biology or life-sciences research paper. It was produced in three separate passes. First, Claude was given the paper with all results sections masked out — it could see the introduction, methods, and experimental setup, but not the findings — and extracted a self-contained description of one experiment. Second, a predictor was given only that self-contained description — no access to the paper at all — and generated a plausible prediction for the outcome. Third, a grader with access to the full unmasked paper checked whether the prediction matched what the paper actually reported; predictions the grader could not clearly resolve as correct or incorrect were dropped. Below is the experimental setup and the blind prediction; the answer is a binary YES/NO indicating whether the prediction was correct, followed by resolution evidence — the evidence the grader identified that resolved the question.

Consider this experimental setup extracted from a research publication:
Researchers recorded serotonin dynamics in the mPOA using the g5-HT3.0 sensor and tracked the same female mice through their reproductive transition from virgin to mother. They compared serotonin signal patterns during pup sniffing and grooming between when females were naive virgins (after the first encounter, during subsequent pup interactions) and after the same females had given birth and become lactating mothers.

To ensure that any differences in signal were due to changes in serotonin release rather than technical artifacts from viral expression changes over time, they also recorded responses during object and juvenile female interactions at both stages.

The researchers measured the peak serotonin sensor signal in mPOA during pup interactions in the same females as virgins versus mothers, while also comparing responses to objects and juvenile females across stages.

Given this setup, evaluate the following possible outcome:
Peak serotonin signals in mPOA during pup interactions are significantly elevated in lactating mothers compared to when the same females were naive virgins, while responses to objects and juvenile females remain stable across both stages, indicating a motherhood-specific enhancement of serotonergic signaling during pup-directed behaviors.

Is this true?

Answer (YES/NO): YES